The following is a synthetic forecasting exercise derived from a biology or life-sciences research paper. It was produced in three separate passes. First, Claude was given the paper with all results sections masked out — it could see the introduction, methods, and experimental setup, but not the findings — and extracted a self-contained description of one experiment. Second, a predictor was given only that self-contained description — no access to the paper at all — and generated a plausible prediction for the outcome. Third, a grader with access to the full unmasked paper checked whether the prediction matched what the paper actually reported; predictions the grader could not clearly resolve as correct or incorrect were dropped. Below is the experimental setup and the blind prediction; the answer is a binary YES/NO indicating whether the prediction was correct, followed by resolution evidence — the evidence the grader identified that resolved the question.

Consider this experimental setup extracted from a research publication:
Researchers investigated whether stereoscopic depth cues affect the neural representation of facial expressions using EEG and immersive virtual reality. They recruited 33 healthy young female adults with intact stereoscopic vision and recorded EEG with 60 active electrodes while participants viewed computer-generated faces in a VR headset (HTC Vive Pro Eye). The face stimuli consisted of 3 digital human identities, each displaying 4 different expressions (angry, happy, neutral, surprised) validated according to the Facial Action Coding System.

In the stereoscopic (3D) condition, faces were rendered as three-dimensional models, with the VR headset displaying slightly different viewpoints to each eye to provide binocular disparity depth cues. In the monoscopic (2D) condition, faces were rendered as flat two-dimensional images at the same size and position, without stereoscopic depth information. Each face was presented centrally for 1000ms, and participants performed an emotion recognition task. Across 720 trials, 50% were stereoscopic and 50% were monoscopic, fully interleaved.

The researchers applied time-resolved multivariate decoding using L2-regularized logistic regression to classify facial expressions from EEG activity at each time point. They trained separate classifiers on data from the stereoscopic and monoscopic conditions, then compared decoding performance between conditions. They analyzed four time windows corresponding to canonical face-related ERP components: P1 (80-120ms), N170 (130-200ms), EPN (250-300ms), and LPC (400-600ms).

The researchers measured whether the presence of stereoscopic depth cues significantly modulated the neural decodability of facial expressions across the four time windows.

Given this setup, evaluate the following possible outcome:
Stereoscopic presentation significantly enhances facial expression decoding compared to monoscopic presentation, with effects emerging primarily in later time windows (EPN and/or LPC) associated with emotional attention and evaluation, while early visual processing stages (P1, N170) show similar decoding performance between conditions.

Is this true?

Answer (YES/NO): NO